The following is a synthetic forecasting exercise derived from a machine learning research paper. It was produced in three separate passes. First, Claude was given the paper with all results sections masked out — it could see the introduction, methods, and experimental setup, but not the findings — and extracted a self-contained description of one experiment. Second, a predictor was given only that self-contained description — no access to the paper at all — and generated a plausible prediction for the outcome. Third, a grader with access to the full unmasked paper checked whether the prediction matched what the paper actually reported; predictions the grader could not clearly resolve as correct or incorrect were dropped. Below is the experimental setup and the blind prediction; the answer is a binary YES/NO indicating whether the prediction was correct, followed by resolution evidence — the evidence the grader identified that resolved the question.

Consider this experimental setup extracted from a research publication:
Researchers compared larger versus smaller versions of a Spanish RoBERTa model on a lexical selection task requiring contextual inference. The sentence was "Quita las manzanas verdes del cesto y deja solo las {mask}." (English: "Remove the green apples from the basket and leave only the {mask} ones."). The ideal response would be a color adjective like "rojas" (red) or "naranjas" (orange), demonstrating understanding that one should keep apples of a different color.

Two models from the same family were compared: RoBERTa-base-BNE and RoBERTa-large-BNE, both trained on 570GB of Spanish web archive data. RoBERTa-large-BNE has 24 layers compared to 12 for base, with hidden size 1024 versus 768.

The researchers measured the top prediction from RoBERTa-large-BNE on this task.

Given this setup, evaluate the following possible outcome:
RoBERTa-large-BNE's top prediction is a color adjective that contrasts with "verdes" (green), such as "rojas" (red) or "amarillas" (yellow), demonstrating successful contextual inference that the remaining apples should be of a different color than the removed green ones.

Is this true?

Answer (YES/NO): NO